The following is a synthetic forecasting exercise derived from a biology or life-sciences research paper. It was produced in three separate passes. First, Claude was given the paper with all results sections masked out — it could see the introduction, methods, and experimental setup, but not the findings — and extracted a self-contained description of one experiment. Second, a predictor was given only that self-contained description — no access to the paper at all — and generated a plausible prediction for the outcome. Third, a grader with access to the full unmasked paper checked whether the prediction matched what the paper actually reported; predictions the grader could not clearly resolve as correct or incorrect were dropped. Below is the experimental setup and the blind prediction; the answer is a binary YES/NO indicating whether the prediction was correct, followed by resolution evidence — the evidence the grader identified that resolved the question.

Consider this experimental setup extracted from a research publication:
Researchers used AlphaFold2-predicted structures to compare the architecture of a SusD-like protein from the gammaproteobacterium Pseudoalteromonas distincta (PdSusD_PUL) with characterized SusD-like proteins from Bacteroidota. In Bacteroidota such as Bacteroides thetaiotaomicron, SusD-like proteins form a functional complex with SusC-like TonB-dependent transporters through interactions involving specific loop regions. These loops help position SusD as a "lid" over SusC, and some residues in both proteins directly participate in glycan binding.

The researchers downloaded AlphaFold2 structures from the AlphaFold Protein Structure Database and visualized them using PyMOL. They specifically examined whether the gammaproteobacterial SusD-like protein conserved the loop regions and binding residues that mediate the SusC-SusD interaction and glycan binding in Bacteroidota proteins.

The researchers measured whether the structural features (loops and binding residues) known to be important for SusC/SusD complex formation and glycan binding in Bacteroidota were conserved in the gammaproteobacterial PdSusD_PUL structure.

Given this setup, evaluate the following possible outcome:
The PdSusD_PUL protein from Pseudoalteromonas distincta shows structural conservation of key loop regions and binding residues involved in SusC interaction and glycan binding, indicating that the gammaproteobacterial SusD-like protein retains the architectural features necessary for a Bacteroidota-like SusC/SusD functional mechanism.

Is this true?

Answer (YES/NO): NO